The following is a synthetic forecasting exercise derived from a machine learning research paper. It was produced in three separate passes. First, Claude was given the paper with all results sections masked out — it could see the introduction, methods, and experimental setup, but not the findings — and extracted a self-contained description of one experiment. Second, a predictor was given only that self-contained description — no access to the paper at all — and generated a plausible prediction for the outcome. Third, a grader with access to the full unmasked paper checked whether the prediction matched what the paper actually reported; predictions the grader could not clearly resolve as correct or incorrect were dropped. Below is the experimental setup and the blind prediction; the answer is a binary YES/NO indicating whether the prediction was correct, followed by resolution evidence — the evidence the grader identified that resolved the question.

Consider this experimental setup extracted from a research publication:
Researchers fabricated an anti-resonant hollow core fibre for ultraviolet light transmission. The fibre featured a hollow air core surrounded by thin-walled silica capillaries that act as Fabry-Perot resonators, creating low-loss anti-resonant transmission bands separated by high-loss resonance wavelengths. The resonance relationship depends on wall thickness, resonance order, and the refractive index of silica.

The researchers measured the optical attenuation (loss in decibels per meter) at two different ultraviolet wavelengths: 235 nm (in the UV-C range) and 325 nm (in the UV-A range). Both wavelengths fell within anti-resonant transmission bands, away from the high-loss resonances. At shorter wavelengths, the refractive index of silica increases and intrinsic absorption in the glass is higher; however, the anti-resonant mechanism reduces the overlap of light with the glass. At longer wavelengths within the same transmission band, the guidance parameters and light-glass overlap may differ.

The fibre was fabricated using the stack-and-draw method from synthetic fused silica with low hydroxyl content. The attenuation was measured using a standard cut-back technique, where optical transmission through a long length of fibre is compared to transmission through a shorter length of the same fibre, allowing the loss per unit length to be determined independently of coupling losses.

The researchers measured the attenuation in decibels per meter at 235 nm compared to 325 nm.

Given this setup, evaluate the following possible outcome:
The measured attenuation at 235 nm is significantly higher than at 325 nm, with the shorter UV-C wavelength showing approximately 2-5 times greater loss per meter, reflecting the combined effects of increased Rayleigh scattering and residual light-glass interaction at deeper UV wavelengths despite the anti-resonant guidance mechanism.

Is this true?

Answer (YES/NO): NO